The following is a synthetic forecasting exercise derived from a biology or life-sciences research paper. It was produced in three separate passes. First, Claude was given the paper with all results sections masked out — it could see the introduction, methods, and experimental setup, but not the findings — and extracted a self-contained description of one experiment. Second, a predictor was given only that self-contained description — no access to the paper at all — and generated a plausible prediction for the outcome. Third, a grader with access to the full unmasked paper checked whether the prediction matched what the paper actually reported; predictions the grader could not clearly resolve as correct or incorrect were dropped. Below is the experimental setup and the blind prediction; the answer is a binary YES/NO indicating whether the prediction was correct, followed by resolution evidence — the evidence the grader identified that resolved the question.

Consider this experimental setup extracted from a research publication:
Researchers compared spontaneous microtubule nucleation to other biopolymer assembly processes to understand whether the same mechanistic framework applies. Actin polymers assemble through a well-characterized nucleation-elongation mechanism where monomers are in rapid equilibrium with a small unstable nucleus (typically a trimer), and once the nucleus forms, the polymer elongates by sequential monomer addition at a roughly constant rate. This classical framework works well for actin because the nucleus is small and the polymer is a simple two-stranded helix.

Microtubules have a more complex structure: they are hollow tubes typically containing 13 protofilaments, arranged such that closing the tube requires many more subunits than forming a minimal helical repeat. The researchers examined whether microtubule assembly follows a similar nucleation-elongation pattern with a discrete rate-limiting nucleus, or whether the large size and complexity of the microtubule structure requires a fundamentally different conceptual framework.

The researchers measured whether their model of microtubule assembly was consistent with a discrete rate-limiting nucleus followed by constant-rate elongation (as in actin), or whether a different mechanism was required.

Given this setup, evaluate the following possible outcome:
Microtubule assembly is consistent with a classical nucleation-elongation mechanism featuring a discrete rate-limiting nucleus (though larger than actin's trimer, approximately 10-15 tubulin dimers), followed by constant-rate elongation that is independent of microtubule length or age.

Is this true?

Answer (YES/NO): NO